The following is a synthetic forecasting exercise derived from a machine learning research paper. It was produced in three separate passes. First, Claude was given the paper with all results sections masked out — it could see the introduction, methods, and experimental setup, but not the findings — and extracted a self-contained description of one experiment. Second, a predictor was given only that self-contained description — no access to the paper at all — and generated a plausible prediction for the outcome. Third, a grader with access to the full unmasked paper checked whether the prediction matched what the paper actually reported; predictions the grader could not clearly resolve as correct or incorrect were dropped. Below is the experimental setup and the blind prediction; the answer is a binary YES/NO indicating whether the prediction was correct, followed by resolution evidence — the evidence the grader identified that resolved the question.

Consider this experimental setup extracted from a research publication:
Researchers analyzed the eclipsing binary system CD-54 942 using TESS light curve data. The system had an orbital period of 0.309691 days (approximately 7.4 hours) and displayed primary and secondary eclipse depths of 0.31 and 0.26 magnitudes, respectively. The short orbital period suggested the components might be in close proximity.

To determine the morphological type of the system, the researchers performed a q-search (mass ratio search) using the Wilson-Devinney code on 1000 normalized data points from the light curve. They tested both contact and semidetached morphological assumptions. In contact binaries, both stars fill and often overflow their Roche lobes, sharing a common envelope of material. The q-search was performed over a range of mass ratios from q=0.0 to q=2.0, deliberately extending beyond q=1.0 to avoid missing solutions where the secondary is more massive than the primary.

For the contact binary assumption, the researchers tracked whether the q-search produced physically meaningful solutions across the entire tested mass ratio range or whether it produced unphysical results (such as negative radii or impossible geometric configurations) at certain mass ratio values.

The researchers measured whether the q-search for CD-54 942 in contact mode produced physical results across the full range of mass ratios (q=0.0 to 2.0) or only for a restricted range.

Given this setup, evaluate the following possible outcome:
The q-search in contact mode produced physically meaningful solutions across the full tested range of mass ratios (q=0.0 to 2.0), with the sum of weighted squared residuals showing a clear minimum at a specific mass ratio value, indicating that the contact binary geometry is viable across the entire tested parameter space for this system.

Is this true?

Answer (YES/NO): NO